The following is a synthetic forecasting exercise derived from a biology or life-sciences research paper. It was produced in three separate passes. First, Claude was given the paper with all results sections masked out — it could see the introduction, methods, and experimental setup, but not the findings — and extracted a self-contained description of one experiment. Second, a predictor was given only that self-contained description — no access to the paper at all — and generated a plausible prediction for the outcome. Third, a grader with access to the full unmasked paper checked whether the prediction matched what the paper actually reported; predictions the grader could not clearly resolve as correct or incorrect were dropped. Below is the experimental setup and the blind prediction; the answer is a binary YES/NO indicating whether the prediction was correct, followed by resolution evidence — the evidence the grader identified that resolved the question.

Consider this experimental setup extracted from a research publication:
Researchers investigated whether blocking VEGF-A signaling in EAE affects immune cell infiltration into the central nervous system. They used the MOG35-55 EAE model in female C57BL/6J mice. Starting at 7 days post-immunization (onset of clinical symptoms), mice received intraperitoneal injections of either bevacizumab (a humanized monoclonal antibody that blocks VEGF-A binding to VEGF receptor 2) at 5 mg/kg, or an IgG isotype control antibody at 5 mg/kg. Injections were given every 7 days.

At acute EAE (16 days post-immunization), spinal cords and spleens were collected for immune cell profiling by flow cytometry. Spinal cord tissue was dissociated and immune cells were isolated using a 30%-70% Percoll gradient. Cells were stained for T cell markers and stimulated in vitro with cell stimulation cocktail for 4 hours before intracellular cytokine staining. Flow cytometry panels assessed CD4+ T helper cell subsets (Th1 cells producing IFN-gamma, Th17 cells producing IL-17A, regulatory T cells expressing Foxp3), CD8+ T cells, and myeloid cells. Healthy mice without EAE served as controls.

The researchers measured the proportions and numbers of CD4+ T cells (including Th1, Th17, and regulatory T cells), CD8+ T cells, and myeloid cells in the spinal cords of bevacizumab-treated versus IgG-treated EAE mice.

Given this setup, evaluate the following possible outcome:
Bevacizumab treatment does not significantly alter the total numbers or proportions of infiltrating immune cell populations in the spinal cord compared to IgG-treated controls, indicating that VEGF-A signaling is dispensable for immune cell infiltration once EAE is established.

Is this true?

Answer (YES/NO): YES